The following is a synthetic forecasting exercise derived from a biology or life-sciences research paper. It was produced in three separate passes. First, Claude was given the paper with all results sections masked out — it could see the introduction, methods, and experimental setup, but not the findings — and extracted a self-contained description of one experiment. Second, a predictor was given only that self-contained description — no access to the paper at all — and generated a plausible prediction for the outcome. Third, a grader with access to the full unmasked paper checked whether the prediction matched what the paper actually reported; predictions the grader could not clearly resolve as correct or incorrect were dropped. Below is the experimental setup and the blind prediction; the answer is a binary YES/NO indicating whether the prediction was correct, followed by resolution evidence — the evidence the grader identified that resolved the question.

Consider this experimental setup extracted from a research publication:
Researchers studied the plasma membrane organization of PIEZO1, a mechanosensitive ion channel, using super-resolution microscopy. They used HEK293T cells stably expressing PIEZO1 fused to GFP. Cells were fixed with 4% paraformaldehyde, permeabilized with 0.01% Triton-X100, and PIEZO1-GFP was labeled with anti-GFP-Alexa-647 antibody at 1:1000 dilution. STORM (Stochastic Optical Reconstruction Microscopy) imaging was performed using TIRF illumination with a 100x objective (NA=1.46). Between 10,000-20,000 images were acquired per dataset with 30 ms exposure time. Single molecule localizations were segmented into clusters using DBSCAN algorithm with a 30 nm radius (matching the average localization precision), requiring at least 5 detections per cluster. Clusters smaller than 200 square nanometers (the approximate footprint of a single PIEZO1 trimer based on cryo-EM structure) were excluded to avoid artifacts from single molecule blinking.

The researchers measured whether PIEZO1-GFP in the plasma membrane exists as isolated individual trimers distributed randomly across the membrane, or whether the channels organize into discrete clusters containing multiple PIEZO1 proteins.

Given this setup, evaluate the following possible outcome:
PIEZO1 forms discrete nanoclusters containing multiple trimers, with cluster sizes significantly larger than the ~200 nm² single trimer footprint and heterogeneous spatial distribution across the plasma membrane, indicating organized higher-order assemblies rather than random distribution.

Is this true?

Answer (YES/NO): YES